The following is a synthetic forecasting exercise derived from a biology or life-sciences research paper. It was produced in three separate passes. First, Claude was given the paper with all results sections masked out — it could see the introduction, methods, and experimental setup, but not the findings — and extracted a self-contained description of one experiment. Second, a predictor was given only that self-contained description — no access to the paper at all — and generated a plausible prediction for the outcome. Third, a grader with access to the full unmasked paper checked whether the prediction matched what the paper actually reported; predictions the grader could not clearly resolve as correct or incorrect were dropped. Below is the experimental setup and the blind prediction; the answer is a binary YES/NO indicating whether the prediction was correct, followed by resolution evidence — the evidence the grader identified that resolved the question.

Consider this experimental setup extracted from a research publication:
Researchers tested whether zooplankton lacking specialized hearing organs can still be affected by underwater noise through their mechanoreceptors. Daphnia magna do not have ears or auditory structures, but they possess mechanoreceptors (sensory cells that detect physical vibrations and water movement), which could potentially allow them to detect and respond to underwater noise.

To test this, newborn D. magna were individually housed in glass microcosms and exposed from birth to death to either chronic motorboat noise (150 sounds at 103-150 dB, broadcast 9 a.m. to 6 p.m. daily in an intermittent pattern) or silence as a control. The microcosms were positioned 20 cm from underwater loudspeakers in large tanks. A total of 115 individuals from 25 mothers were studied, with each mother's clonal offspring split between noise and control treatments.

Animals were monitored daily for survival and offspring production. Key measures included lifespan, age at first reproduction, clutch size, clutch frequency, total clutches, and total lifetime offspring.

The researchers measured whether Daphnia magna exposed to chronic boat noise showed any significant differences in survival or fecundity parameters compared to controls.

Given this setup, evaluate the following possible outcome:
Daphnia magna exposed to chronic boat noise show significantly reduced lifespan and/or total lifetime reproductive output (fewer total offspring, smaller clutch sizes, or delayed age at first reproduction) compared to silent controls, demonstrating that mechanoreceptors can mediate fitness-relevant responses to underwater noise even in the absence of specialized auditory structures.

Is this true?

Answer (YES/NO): NO